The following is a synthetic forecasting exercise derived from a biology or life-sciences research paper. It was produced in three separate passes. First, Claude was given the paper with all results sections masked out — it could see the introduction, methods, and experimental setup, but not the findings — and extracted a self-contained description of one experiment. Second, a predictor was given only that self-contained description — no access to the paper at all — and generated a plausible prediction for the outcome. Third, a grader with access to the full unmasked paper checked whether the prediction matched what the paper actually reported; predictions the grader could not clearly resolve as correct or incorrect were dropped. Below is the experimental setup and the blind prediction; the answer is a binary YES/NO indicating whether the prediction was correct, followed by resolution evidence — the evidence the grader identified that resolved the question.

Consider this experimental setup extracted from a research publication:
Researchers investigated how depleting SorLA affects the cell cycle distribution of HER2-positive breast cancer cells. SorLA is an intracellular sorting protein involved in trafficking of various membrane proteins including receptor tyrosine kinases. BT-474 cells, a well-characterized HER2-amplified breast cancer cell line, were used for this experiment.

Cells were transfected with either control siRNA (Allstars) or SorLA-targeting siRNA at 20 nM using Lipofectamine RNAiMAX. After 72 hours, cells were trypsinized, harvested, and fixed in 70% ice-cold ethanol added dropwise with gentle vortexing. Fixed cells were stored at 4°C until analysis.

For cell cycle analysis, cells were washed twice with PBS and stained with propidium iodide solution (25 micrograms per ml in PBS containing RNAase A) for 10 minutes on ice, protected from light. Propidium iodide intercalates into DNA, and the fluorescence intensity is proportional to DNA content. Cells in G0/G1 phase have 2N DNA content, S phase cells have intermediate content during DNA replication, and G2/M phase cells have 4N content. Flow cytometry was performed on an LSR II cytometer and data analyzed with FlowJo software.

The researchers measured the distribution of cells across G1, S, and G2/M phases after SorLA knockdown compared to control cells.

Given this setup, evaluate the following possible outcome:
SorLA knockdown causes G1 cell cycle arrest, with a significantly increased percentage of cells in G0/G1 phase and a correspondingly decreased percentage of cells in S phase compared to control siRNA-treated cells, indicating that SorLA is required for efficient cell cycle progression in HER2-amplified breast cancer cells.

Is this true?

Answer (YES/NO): YES